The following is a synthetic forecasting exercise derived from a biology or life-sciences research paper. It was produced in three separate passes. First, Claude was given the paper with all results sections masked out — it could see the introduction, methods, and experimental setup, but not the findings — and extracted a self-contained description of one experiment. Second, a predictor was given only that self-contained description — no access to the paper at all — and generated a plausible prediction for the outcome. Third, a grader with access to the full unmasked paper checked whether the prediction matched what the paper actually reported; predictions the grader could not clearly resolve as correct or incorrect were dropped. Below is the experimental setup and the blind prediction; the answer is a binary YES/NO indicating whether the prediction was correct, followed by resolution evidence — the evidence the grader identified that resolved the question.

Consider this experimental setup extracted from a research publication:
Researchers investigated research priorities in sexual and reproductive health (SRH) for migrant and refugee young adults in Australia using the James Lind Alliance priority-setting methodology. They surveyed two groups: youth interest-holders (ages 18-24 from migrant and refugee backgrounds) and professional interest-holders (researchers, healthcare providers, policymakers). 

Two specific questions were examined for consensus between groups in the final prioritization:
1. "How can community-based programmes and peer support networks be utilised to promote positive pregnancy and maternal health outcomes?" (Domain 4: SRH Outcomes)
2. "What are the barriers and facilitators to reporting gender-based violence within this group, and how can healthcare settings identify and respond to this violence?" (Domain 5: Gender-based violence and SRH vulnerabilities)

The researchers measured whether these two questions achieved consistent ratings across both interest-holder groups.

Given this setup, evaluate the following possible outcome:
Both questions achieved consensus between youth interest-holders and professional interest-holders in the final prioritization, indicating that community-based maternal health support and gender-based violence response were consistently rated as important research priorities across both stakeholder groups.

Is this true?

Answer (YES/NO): YES